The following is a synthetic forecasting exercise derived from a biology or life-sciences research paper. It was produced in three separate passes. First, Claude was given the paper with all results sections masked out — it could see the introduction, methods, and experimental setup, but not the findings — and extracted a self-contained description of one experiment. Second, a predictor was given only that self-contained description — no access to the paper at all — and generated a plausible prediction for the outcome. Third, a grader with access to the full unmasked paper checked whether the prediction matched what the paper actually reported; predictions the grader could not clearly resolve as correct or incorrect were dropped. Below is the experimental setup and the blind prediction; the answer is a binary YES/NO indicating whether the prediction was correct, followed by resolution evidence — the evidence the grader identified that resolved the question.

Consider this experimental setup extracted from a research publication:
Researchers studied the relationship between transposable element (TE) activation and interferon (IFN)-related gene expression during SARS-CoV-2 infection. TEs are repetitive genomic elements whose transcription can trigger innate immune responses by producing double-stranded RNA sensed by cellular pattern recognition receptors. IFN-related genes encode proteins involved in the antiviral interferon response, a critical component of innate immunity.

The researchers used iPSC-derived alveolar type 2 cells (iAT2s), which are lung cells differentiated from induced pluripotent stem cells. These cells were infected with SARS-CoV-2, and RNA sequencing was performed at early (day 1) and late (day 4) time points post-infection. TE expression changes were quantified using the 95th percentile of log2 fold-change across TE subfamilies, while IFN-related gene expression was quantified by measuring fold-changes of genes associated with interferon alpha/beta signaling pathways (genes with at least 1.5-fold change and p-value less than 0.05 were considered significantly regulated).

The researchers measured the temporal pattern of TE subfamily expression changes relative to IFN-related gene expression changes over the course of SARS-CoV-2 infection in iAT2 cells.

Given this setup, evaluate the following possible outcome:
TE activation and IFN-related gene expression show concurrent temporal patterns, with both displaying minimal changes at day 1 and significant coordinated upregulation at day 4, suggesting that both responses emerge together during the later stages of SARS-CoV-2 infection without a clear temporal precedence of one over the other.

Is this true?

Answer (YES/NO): NO